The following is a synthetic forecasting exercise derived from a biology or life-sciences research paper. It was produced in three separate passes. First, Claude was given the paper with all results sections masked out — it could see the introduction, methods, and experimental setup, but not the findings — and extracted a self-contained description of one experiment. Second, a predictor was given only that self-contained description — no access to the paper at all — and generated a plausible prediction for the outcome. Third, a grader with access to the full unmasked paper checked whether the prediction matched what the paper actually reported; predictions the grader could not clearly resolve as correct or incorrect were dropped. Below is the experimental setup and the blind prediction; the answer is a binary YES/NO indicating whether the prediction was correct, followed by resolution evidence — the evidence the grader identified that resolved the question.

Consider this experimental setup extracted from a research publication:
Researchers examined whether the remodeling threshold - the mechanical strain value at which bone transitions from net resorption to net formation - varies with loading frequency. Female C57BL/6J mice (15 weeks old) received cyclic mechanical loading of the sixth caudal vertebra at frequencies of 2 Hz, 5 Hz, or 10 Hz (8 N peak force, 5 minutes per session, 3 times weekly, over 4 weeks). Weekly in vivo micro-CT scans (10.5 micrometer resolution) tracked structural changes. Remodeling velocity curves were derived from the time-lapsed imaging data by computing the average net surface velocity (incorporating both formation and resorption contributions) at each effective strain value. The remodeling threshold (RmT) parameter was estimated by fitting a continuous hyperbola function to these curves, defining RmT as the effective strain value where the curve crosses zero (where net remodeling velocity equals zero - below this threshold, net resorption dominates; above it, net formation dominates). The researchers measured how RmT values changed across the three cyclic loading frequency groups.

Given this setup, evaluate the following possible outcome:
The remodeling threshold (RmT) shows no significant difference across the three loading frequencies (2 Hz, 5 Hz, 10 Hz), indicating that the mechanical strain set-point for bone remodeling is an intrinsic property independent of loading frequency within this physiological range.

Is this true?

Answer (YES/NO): NO